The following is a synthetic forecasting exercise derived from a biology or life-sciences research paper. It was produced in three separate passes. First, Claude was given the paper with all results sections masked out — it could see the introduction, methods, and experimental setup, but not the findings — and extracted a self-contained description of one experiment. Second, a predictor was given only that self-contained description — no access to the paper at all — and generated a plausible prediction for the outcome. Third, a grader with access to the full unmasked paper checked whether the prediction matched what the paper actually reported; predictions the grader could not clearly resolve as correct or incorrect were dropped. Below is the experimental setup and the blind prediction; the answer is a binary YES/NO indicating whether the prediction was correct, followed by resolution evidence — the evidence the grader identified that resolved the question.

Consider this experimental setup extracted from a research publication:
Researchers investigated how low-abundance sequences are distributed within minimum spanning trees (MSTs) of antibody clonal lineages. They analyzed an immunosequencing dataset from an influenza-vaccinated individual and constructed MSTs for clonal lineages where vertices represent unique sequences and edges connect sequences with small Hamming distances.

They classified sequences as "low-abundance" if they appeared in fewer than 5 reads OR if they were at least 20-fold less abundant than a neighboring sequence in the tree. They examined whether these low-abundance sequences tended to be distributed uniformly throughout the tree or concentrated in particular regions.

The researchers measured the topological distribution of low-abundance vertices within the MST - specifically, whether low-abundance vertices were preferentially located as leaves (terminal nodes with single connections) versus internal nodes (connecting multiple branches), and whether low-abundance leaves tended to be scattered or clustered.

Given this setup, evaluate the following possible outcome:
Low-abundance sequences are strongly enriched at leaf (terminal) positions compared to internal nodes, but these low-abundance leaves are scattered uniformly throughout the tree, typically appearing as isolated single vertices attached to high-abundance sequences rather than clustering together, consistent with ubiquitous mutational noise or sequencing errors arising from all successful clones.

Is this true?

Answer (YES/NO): NO